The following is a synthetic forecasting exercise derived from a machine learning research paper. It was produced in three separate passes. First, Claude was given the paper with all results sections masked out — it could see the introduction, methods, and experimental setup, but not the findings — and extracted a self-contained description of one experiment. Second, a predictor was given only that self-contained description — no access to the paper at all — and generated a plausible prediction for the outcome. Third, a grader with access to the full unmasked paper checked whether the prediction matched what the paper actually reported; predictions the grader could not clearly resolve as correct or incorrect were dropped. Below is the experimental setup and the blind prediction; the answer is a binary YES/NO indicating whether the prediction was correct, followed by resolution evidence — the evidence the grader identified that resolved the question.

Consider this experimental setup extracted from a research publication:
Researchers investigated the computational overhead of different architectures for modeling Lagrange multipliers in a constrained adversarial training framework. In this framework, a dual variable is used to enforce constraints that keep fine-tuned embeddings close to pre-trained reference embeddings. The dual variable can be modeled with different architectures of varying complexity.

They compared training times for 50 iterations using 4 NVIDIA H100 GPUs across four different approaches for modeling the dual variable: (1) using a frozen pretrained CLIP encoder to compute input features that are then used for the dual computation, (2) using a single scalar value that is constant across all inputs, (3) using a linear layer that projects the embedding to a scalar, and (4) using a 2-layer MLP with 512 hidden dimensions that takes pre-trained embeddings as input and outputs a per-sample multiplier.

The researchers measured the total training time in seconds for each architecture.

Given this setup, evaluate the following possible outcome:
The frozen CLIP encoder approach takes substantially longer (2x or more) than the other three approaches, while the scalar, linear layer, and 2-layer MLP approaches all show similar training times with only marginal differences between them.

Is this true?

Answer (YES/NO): NO